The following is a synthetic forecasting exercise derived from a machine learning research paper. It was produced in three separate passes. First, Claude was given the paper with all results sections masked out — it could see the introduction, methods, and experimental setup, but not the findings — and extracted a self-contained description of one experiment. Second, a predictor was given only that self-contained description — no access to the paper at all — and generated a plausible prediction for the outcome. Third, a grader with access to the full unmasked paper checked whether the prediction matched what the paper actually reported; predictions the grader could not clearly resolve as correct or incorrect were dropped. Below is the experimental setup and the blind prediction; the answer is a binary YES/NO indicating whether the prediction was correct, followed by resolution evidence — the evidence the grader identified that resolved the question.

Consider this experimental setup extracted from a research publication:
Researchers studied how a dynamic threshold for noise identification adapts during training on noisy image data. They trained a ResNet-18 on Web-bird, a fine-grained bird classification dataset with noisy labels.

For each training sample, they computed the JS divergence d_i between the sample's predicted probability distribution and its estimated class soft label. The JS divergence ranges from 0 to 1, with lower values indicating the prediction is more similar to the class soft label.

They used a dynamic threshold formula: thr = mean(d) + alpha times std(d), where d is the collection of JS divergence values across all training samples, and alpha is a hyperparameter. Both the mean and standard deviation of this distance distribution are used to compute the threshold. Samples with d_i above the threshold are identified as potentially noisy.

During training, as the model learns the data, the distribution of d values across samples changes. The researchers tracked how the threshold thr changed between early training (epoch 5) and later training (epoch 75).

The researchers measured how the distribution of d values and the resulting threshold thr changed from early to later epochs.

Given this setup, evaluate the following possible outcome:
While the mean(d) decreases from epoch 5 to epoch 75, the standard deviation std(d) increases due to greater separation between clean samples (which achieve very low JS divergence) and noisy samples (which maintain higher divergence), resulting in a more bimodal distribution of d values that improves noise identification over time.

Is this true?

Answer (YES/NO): NO